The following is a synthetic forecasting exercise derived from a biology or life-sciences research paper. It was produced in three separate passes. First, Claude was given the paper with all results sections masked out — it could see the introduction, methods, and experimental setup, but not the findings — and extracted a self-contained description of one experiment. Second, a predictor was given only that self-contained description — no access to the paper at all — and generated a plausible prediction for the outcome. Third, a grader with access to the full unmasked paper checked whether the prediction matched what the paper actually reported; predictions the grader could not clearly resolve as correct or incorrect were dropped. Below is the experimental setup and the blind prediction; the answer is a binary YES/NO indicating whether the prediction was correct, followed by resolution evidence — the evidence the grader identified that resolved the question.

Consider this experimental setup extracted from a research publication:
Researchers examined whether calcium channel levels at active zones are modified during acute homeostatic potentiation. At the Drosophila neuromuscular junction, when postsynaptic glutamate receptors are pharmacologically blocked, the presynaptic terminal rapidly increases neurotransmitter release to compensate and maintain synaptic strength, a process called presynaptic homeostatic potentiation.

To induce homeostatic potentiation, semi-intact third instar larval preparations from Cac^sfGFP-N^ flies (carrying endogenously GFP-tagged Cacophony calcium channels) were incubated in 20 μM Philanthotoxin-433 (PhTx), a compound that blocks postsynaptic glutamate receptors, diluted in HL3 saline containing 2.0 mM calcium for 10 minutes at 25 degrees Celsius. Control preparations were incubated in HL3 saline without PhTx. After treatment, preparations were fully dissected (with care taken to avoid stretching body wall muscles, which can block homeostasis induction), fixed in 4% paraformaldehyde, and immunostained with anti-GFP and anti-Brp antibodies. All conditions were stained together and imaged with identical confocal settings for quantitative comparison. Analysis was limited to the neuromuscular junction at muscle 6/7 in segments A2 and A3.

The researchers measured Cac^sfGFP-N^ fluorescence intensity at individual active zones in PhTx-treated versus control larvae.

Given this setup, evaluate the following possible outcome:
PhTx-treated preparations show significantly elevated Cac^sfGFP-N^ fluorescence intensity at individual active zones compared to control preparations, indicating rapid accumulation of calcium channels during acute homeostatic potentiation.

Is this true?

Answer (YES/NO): YES